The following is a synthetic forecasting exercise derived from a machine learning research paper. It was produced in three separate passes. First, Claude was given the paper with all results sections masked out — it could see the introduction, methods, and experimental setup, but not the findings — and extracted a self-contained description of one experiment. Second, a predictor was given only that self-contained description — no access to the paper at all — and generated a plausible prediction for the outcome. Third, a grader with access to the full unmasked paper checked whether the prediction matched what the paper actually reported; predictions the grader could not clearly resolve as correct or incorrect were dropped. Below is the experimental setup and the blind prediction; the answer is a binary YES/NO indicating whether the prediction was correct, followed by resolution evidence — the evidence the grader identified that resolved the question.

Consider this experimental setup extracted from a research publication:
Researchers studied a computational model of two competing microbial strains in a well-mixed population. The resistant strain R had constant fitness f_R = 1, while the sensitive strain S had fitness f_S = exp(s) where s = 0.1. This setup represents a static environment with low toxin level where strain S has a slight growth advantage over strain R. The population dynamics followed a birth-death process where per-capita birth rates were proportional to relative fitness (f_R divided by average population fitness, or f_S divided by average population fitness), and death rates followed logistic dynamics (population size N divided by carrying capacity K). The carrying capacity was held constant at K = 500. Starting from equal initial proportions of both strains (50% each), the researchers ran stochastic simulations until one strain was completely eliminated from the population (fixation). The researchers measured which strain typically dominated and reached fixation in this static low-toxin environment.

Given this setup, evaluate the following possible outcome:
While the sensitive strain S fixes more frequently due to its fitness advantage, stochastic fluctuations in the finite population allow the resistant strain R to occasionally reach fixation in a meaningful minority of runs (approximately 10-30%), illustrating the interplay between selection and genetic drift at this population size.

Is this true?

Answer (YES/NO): NO